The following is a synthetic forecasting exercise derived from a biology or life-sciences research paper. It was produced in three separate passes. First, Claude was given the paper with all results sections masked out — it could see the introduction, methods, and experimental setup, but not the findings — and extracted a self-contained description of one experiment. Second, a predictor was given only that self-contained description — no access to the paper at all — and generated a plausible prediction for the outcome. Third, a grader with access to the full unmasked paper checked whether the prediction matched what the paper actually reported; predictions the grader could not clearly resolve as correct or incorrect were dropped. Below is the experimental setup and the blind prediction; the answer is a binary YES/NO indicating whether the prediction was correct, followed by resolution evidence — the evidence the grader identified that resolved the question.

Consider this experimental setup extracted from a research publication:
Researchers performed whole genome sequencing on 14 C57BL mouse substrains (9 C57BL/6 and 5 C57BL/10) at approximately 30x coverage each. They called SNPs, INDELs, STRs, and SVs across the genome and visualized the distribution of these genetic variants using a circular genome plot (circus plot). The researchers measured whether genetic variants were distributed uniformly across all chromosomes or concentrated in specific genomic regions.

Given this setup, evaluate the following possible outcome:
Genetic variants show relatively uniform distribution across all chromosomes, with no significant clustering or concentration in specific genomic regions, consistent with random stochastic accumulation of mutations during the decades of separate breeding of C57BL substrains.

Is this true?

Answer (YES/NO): NO